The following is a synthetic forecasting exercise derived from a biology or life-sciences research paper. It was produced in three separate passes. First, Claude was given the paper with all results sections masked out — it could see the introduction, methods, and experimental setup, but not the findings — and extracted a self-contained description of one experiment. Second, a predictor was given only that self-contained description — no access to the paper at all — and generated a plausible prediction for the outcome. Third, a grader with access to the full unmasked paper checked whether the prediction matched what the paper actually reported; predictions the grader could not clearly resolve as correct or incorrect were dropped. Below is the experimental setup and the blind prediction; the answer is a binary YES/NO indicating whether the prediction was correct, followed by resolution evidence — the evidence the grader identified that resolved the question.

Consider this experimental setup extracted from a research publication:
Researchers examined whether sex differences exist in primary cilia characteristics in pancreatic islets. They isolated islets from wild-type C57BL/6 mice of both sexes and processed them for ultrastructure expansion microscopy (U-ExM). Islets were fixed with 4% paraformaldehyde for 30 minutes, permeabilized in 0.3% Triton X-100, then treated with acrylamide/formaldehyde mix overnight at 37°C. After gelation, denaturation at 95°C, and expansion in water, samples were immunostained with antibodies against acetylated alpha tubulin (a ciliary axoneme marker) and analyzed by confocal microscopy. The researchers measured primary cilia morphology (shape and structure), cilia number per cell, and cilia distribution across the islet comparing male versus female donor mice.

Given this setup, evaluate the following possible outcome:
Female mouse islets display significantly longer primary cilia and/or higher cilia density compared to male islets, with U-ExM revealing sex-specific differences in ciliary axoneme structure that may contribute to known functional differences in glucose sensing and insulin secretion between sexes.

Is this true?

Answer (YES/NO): NO